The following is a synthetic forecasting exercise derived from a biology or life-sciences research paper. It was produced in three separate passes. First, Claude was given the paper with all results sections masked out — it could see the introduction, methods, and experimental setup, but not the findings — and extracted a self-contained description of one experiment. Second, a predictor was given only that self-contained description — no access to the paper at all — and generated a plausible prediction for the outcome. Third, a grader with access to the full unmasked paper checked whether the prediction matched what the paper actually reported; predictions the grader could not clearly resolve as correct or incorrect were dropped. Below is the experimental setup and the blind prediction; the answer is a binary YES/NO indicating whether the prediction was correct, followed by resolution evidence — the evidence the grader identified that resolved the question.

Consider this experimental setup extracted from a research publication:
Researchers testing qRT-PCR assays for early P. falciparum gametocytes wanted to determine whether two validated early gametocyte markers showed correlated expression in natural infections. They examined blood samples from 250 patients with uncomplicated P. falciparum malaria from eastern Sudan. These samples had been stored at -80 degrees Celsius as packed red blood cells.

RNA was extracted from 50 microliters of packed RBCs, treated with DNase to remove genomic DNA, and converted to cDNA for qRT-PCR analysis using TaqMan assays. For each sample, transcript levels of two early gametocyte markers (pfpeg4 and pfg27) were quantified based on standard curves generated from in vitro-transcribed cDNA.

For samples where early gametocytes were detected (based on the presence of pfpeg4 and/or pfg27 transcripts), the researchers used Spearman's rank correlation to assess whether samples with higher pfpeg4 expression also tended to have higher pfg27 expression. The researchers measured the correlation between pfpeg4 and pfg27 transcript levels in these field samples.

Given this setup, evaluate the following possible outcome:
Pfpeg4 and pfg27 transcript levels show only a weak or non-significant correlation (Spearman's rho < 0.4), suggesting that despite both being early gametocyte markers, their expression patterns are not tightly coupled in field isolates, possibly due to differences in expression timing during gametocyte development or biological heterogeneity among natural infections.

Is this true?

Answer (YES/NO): NO